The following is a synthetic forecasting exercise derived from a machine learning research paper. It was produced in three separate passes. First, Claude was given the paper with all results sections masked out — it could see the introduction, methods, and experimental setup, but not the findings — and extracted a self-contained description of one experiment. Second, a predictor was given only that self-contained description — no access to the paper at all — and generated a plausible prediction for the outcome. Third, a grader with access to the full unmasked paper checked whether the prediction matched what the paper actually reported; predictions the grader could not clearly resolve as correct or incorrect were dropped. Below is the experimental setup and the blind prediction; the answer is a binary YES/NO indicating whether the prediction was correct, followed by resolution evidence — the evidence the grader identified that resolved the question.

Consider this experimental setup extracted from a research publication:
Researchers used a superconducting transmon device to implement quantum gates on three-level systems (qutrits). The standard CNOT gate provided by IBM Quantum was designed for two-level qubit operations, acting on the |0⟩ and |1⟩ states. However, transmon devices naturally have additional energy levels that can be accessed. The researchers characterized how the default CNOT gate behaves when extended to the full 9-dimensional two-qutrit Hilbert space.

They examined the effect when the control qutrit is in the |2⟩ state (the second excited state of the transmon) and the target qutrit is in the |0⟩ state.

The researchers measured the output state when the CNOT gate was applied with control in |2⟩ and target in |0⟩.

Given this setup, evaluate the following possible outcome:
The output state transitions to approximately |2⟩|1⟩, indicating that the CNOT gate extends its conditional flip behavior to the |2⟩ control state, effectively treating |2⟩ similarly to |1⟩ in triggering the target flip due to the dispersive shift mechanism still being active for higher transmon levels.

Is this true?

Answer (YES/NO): NO